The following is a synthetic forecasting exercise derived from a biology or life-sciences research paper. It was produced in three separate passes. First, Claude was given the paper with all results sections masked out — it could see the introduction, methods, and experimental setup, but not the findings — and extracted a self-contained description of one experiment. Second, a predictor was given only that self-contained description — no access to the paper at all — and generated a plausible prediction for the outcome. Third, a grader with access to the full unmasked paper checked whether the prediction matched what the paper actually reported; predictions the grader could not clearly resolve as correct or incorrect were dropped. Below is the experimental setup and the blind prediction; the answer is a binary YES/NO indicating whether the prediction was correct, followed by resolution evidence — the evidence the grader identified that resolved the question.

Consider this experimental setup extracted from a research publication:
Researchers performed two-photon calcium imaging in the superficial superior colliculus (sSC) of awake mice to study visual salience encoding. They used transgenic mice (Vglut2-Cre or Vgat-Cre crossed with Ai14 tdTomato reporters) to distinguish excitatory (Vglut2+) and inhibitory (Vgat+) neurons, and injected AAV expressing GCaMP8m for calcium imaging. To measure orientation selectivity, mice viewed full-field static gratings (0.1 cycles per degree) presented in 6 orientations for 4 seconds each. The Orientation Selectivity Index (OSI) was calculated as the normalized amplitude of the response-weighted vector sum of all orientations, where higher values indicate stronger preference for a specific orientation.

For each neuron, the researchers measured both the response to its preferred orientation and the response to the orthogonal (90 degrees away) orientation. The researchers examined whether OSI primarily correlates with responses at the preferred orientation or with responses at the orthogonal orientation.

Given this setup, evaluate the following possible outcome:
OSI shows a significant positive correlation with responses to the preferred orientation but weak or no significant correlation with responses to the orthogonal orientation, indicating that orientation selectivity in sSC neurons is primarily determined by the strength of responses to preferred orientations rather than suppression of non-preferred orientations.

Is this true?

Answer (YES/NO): NO